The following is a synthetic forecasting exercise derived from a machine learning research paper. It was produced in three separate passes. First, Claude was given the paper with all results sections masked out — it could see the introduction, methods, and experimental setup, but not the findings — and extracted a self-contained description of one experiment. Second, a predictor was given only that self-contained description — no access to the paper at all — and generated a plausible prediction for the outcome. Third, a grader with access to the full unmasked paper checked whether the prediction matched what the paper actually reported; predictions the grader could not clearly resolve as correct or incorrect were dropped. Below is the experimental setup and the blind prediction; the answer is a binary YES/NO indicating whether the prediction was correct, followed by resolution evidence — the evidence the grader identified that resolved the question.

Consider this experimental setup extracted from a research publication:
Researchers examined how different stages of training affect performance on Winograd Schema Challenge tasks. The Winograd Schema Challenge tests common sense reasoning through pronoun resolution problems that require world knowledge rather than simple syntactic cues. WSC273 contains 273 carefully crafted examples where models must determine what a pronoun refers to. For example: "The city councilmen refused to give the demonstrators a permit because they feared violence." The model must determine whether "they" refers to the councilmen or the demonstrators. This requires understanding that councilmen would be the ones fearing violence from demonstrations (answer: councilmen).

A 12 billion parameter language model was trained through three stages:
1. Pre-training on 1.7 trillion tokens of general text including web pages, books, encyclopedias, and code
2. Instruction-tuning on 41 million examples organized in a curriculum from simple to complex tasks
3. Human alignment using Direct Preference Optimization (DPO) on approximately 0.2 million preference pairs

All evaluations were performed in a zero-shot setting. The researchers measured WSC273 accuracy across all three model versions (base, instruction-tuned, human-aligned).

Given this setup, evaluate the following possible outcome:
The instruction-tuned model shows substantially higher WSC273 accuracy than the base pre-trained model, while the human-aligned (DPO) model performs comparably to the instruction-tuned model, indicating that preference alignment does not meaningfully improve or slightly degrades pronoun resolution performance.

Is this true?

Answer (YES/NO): NO